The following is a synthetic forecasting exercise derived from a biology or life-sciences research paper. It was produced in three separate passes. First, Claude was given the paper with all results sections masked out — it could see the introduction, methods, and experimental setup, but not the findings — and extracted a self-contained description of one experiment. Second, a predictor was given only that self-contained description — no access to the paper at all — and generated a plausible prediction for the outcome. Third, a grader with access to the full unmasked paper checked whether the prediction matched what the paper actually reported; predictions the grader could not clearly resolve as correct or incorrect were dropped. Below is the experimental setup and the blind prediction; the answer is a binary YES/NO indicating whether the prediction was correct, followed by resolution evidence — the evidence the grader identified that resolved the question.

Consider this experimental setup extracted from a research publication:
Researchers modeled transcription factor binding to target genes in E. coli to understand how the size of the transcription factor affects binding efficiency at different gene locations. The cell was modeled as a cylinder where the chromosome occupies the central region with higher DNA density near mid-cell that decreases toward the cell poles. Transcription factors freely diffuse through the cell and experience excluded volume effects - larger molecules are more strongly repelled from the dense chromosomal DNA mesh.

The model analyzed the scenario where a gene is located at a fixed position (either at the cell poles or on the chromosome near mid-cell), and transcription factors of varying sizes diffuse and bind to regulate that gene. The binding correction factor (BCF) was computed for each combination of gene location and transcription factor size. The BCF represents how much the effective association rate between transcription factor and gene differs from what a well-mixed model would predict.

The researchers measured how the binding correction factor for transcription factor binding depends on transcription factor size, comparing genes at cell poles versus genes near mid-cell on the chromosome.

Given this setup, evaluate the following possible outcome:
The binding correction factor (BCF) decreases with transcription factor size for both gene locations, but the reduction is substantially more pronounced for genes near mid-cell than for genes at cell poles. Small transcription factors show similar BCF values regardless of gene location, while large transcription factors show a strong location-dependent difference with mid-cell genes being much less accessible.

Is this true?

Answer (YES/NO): NO